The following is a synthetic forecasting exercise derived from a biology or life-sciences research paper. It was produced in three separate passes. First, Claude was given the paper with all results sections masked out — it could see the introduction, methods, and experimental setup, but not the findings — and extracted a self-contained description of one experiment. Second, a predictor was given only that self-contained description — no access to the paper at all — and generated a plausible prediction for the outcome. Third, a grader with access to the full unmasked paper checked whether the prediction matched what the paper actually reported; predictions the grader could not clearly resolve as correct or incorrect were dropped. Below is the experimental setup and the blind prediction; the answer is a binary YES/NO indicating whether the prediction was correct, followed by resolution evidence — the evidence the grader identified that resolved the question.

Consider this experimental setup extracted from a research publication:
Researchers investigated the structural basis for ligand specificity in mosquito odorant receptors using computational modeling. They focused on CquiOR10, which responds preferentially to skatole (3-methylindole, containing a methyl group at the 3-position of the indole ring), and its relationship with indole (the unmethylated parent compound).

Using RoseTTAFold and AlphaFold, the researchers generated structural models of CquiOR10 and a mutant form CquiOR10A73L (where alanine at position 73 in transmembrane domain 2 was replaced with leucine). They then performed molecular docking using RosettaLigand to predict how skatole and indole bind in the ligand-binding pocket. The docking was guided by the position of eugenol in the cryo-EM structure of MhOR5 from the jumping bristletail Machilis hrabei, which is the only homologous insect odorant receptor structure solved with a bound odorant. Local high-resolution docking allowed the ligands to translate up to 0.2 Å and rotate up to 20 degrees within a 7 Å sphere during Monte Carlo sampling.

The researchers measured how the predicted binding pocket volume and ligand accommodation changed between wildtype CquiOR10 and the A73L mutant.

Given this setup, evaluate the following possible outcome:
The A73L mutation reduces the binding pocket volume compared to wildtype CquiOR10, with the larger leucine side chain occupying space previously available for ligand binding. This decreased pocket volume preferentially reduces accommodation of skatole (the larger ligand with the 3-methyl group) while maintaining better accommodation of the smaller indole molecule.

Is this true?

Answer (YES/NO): YES